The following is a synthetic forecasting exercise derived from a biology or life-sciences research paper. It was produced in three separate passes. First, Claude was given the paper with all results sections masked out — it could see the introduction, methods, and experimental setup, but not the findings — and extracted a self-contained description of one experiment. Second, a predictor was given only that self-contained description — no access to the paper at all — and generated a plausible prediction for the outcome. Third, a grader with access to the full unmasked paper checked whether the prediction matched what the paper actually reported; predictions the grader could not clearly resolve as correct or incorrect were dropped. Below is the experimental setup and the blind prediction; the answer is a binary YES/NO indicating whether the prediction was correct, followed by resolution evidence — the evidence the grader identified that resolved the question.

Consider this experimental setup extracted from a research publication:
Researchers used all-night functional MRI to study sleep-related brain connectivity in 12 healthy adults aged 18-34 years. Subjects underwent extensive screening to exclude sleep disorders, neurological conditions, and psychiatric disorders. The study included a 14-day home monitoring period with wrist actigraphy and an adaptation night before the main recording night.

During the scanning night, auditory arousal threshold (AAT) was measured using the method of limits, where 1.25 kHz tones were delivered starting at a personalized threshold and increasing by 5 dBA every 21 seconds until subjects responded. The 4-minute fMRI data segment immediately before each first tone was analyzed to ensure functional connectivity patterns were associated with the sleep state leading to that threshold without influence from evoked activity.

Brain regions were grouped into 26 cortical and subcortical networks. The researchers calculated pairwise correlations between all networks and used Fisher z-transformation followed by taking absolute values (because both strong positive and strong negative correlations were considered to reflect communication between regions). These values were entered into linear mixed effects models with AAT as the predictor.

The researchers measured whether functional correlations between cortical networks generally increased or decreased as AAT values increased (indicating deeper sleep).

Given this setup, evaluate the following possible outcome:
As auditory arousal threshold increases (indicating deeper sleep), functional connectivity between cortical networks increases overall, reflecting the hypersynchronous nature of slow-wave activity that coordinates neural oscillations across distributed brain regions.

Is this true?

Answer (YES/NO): NO